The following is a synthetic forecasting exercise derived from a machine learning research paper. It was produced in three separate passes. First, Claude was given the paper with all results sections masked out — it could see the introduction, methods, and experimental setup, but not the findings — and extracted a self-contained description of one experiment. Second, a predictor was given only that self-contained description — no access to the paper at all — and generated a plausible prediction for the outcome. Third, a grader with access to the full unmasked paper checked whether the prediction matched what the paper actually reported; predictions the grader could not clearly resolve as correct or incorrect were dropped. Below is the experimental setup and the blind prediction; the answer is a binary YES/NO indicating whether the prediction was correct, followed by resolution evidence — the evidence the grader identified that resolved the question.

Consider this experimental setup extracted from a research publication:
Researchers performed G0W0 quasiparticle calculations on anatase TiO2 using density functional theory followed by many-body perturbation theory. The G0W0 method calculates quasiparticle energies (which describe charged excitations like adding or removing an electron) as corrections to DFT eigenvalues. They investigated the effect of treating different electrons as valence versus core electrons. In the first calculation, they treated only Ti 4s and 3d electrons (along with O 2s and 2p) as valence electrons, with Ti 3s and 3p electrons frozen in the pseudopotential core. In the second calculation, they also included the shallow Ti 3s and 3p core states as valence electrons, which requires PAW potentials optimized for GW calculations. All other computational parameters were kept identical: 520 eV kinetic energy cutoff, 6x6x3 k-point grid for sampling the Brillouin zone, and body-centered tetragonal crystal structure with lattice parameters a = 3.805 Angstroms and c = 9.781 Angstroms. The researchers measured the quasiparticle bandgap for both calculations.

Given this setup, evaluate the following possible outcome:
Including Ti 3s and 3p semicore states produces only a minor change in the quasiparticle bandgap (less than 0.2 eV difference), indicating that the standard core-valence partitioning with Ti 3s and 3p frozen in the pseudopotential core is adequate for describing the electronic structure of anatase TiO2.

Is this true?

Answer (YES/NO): NO